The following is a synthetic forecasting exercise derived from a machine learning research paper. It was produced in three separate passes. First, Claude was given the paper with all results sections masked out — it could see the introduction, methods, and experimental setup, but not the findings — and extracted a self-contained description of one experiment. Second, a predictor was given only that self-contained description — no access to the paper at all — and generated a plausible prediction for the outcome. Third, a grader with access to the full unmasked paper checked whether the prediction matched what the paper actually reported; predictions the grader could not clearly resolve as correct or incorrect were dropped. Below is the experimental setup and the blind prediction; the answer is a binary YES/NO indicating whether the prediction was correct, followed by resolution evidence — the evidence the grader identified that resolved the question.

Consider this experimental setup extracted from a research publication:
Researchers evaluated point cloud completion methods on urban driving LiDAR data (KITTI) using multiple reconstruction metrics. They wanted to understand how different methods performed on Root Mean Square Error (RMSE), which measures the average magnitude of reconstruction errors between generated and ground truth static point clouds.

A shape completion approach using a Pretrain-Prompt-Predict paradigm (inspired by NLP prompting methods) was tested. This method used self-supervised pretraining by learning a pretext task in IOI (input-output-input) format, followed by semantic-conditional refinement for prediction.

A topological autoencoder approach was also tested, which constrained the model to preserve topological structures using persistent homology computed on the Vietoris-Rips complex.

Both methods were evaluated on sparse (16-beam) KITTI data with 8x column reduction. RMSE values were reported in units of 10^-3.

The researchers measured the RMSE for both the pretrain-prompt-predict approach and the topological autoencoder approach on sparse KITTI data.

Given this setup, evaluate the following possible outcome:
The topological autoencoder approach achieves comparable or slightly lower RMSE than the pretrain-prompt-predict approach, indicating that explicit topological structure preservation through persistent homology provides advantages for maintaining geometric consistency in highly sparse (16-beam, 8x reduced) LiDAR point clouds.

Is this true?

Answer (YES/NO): NO